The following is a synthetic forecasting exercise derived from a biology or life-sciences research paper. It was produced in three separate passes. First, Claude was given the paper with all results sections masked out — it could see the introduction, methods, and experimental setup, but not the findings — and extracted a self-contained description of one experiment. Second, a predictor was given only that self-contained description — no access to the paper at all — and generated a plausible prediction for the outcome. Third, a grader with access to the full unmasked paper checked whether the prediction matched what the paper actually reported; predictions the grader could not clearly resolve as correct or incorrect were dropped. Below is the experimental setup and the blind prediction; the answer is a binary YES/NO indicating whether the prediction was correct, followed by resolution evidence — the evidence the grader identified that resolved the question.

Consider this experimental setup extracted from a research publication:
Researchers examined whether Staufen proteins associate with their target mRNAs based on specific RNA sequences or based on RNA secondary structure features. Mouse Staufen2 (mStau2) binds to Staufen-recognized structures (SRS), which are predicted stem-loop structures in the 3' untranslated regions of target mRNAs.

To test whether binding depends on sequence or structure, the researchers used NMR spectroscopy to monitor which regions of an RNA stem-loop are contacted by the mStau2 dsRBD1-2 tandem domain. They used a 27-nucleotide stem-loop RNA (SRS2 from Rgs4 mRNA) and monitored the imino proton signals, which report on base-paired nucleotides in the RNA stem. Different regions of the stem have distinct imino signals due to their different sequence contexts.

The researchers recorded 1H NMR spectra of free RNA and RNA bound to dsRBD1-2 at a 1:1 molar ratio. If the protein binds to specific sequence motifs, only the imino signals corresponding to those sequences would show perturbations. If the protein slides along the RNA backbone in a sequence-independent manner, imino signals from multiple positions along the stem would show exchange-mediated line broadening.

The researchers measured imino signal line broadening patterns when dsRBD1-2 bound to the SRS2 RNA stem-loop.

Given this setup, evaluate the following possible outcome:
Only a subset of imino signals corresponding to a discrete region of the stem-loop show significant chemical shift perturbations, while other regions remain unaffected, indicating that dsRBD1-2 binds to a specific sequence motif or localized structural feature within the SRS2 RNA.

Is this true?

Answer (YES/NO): NO